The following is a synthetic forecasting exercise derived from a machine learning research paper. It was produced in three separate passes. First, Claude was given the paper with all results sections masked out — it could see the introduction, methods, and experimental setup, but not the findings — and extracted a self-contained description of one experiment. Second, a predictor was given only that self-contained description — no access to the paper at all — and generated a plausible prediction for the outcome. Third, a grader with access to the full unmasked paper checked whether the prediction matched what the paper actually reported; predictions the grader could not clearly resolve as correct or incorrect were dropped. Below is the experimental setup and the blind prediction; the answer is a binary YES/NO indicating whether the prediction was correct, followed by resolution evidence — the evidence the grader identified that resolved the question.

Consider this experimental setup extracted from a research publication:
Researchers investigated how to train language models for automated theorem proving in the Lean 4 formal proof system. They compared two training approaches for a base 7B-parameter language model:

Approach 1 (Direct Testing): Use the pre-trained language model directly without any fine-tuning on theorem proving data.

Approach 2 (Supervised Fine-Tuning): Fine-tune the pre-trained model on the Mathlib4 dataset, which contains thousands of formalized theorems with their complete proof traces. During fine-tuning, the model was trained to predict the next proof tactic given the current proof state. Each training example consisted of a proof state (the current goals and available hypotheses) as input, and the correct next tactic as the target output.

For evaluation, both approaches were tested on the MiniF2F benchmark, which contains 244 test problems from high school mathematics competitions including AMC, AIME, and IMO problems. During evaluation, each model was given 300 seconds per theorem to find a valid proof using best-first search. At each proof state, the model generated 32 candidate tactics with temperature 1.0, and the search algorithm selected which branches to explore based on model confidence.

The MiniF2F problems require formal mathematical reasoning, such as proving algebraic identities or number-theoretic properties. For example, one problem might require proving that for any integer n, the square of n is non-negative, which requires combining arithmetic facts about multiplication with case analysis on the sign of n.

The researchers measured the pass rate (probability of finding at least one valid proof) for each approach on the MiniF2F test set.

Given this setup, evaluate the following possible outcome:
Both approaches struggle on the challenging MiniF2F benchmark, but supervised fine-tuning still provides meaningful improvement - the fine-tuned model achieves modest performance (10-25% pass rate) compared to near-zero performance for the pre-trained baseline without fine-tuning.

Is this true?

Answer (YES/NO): NO